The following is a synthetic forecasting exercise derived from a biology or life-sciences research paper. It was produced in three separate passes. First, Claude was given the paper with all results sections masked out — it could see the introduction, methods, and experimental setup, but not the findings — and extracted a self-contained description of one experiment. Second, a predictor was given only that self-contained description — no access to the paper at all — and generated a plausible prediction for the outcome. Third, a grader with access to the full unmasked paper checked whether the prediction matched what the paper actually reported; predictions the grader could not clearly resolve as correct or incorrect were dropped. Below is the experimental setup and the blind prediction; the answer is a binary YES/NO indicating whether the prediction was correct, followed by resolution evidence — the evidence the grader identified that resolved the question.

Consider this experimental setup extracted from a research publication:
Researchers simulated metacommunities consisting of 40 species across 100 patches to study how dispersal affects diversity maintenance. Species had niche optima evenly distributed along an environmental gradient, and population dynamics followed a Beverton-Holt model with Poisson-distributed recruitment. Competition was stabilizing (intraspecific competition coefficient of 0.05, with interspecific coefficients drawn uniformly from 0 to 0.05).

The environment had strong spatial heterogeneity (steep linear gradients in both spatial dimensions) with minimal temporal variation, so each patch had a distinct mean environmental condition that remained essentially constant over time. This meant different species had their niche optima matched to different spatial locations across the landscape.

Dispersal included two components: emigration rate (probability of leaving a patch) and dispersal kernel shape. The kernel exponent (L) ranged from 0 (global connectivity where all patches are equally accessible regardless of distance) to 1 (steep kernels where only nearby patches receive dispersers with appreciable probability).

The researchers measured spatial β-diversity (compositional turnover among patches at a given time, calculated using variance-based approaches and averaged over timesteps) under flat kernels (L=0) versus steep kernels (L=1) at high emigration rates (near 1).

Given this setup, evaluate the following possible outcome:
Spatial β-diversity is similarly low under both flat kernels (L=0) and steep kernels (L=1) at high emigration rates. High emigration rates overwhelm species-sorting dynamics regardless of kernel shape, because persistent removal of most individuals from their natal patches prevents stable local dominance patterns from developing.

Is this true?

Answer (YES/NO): NO